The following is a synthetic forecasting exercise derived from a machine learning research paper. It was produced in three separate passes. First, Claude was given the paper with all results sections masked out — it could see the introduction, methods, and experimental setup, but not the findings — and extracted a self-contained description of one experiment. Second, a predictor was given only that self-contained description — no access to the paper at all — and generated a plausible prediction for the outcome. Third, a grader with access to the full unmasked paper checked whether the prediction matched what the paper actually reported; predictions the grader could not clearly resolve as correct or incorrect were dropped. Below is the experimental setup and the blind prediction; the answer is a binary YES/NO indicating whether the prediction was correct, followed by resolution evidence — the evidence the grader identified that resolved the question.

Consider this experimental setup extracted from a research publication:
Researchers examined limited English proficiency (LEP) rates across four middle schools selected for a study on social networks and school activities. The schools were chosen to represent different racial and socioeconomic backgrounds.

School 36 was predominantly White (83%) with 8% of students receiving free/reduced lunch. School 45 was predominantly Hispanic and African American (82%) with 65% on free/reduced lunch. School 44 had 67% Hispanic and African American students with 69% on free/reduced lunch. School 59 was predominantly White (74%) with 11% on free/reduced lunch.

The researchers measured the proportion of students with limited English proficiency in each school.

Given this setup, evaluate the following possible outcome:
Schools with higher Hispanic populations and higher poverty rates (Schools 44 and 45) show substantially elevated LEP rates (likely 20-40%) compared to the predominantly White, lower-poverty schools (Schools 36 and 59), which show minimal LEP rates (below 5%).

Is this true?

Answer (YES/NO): NO